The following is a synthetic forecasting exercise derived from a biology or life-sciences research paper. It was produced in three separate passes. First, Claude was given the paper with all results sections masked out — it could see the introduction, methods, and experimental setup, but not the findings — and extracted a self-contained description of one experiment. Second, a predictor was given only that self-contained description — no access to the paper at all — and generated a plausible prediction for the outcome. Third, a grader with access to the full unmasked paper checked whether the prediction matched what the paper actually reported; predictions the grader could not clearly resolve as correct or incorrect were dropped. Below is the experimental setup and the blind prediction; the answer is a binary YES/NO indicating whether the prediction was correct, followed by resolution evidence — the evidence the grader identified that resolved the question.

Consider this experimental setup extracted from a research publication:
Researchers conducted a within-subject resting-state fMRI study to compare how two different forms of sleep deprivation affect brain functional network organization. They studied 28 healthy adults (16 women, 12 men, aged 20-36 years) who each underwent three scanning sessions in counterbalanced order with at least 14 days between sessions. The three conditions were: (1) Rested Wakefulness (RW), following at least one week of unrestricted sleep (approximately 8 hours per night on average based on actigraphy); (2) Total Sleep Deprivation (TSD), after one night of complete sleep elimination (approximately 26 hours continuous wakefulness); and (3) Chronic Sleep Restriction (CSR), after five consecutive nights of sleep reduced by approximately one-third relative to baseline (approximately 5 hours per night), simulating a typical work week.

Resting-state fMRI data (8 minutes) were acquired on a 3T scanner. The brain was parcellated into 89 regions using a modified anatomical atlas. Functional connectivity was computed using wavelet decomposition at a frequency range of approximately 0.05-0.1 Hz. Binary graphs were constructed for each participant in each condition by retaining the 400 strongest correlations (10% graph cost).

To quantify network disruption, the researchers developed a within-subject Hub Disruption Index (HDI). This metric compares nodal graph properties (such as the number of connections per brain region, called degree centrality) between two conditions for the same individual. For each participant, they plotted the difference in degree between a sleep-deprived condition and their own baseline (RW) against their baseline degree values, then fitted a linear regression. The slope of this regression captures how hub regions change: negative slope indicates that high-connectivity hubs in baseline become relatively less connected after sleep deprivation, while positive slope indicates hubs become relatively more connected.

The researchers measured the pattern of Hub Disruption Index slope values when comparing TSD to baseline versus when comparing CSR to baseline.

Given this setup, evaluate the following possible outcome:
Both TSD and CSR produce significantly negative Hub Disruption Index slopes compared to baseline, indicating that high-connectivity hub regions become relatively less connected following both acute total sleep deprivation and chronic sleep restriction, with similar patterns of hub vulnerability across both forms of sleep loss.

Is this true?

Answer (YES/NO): NO